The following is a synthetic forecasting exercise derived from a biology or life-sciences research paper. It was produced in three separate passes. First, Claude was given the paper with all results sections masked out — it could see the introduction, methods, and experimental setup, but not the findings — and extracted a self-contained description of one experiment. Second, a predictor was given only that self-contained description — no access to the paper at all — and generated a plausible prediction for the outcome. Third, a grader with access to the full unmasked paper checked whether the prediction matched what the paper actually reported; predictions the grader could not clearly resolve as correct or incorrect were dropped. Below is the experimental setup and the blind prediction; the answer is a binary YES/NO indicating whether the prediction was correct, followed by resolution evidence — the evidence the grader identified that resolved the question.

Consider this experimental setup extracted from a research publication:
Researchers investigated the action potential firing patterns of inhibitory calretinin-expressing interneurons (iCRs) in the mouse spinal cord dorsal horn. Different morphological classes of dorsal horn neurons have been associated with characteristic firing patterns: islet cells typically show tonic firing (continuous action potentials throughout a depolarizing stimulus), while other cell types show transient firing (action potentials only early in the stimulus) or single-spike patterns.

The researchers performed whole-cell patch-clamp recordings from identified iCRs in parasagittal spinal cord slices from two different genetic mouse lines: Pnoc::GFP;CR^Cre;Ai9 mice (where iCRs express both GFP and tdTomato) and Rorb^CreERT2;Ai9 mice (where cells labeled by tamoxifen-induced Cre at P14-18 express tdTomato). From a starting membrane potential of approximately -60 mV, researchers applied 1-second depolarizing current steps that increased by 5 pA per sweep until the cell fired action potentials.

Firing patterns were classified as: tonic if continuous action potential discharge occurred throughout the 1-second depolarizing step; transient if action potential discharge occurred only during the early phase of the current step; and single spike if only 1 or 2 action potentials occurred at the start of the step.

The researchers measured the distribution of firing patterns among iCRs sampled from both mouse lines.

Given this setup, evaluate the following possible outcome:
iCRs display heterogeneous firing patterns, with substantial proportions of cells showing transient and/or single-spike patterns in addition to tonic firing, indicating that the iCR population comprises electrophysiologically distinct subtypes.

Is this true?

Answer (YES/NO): NO